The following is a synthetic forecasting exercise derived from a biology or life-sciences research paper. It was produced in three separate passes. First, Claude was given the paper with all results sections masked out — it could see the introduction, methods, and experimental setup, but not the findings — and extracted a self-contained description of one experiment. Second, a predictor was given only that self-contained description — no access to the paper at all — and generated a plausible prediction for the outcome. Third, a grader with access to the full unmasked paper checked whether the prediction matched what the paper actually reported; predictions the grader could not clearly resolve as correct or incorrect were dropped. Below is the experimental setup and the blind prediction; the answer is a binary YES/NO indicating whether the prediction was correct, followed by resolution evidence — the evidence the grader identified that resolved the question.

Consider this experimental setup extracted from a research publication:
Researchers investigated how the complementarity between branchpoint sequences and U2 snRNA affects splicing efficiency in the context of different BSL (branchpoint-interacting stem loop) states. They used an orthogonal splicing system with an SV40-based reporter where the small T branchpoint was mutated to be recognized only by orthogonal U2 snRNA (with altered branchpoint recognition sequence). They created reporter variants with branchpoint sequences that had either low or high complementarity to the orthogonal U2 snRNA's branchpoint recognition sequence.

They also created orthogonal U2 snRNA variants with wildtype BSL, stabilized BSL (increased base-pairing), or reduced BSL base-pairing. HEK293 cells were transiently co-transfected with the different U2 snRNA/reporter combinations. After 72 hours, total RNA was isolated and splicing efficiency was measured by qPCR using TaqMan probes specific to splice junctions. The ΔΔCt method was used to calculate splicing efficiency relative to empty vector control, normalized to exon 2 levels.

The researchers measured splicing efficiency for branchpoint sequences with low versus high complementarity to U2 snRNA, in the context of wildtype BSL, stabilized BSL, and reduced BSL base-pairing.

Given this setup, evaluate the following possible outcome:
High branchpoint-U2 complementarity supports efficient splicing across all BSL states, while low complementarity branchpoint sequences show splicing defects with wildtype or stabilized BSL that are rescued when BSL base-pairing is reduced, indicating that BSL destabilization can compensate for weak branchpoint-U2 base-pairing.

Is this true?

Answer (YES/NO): NO